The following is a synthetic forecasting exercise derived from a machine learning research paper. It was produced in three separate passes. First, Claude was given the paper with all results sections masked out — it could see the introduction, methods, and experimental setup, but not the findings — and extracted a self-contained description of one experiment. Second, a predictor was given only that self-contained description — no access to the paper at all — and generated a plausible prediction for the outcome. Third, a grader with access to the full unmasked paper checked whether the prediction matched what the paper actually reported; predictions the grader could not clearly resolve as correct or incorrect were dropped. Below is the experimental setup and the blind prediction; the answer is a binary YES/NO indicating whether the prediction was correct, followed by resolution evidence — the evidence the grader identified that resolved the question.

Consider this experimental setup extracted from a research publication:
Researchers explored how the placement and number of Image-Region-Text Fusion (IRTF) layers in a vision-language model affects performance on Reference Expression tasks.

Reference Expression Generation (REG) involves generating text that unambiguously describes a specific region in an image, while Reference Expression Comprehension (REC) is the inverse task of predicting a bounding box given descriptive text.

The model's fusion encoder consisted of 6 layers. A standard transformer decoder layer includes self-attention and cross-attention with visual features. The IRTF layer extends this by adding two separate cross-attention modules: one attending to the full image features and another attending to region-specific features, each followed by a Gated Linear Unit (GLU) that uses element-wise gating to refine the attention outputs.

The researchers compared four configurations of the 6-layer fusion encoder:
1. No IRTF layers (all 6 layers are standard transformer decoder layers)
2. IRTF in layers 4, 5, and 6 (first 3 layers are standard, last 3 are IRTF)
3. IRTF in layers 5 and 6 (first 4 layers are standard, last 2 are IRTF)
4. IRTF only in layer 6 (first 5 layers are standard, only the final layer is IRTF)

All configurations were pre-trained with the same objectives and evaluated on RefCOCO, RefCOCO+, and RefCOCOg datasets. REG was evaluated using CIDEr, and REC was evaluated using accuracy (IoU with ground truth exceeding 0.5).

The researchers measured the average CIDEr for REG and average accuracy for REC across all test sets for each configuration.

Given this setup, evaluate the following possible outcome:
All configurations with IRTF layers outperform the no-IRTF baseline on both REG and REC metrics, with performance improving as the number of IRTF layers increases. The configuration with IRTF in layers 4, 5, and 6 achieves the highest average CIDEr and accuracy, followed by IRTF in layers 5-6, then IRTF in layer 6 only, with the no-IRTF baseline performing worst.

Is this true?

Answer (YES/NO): NO